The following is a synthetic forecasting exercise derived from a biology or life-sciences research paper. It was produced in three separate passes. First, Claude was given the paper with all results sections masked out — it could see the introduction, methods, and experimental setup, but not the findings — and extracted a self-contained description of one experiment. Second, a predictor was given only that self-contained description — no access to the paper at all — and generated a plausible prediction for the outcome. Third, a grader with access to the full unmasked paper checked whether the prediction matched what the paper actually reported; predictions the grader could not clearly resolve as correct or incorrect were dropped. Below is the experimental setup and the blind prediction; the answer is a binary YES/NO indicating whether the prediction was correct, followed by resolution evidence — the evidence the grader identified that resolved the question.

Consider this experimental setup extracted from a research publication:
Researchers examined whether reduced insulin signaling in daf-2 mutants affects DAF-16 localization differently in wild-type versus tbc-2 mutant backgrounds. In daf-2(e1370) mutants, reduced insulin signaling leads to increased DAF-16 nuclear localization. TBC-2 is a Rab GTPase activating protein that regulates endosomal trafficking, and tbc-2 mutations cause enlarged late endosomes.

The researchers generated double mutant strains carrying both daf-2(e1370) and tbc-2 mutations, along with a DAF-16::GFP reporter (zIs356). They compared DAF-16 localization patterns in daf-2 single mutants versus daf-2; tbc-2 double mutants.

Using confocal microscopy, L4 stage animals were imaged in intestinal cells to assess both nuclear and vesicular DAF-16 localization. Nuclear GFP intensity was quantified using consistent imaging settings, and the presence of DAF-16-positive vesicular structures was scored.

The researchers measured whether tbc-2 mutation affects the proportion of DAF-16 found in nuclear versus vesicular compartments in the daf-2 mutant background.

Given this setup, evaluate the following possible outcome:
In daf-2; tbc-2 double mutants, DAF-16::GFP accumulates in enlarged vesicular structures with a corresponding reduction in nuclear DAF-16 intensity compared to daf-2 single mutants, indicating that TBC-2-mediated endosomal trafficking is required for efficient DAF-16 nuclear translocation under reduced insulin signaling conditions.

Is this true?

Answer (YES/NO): YES